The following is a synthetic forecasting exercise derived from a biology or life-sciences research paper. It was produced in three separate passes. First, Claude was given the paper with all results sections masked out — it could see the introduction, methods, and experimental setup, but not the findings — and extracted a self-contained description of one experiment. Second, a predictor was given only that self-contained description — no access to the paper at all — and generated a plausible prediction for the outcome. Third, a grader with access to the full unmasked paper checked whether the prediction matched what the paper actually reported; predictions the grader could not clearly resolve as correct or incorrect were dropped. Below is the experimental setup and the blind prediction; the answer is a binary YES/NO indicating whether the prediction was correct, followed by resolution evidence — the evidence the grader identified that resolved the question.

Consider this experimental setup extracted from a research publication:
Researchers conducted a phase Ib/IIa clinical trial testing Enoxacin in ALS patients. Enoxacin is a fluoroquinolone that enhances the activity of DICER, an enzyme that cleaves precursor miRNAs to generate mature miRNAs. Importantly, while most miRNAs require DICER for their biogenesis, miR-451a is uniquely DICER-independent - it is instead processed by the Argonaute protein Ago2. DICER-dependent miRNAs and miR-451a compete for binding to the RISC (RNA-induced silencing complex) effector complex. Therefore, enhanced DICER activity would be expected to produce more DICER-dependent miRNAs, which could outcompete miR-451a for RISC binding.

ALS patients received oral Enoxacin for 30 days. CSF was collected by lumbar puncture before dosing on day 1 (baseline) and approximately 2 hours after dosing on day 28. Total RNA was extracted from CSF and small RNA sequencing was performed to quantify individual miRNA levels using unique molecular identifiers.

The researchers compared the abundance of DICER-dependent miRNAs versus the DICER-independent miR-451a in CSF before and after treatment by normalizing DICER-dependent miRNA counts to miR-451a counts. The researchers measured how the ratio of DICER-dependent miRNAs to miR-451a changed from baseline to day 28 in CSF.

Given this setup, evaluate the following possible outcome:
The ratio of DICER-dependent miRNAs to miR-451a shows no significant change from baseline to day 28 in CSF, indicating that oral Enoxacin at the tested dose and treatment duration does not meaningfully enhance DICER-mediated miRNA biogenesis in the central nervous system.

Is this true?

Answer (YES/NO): NO